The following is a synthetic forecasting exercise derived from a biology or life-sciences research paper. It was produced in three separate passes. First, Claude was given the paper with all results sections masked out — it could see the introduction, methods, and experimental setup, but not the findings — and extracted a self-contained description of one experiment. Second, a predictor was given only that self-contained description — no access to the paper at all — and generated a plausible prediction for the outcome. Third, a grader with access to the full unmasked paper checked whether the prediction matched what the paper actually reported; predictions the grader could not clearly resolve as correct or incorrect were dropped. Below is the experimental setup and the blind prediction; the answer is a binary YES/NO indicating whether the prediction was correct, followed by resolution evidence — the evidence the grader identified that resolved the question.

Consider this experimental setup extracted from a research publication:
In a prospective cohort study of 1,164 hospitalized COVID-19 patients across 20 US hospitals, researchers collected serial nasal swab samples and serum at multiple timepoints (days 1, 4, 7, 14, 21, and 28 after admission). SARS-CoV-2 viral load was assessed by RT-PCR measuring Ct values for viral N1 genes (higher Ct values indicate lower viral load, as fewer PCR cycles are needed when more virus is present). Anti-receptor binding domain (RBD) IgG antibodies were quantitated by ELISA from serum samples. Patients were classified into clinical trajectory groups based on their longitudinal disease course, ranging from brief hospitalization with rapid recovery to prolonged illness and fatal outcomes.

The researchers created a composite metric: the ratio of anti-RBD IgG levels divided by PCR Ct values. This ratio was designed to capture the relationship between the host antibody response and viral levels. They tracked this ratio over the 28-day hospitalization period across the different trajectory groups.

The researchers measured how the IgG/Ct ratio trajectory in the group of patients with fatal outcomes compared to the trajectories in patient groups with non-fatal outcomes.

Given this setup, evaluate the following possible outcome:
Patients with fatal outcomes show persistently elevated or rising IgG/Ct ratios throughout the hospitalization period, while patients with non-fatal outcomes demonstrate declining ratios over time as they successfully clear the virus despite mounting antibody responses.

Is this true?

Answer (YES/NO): NO